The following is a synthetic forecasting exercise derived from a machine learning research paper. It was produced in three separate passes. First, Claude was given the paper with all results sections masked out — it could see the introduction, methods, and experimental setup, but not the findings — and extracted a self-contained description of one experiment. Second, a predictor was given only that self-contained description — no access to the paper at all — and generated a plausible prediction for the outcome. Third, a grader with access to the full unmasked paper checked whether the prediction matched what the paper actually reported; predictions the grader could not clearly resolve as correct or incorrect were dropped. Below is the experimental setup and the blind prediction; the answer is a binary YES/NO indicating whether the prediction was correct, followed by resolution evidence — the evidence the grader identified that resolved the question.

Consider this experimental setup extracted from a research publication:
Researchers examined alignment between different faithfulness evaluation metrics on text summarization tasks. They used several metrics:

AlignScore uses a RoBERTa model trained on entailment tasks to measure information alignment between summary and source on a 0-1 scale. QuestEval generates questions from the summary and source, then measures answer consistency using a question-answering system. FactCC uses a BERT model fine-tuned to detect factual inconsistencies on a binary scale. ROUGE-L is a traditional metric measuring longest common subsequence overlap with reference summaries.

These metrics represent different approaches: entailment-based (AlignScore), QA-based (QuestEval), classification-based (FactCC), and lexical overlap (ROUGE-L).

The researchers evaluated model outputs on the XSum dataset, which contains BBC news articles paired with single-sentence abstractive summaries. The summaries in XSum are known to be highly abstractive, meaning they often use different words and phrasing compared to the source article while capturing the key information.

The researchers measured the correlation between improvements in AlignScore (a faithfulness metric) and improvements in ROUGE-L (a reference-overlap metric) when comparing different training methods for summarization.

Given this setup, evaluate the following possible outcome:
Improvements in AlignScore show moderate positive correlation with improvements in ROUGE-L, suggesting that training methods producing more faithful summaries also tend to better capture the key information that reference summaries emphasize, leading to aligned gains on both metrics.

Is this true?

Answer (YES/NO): NO